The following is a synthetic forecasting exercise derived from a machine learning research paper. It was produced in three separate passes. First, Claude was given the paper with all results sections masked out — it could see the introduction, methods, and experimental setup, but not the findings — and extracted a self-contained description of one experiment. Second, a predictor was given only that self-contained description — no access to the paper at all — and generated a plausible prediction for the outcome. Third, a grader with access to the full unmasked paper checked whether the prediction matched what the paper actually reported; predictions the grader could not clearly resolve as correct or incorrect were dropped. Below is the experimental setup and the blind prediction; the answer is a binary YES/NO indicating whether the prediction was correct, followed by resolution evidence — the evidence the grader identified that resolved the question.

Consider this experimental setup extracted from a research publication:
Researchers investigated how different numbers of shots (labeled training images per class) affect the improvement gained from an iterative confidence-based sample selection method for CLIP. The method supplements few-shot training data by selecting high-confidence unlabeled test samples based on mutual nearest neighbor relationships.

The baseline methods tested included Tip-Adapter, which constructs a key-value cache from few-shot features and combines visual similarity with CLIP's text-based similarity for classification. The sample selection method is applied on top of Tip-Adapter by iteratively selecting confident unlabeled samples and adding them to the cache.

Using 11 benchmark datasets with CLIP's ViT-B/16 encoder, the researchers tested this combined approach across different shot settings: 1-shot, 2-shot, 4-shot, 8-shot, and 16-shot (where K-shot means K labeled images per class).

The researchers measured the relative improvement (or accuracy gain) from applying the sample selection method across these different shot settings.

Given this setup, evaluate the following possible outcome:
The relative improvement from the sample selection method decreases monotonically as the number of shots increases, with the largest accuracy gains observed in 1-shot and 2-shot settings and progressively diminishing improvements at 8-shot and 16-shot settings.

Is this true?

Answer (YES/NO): YES